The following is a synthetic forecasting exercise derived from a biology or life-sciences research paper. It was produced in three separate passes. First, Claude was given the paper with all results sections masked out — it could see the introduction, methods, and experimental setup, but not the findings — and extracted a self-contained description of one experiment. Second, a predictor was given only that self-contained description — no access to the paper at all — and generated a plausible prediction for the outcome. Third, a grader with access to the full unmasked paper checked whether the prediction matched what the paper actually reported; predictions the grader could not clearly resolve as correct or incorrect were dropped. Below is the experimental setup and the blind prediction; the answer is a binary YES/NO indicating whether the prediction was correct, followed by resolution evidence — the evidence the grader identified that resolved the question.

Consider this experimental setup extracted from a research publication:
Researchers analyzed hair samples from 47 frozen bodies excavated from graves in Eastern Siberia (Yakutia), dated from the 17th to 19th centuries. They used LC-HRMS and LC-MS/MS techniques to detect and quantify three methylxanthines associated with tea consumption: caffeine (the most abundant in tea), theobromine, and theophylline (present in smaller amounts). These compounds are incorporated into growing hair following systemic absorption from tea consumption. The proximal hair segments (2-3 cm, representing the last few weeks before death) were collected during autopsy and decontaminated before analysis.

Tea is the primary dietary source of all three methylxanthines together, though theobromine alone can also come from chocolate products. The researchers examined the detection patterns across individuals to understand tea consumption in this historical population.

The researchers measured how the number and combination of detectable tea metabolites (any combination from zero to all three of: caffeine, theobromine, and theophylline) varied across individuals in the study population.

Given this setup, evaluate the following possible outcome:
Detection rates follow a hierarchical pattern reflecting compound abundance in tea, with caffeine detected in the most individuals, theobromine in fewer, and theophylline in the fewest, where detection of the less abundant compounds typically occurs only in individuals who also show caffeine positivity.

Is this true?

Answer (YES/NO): NO